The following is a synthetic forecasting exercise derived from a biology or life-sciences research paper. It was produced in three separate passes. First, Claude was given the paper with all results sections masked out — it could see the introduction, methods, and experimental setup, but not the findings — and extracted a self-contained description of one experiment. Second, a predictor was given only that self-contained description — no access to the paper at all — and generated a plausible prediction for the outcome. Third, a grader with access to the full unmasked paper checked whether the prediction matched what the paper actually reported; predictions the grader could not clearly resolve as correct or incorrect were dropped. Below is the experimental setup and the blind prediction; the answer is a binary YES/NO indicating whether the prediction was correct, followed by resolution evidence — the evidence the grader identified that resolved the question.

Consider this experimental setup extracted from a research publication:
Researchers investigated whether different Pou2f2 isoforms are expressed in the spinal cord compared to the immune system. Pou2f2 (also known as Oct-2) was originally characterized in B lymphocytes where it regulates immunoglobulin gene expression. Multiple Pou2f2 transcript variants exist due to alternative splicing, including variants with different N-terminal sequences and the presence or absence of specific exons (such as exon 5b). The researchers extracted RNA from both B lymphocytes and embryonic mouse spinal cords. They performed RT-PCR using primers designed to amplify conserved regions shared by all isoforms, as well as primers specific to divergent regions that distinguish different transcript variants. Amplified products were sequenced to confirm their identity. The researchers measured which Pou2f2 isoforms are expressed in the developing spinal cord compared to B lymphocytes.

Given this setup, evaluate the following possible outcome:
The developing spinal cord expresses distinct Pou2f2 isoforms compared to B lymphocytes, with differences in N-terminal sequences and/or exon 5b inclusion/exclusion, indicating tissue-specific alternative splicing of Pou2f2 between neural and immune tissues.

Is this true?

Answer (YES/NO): YES